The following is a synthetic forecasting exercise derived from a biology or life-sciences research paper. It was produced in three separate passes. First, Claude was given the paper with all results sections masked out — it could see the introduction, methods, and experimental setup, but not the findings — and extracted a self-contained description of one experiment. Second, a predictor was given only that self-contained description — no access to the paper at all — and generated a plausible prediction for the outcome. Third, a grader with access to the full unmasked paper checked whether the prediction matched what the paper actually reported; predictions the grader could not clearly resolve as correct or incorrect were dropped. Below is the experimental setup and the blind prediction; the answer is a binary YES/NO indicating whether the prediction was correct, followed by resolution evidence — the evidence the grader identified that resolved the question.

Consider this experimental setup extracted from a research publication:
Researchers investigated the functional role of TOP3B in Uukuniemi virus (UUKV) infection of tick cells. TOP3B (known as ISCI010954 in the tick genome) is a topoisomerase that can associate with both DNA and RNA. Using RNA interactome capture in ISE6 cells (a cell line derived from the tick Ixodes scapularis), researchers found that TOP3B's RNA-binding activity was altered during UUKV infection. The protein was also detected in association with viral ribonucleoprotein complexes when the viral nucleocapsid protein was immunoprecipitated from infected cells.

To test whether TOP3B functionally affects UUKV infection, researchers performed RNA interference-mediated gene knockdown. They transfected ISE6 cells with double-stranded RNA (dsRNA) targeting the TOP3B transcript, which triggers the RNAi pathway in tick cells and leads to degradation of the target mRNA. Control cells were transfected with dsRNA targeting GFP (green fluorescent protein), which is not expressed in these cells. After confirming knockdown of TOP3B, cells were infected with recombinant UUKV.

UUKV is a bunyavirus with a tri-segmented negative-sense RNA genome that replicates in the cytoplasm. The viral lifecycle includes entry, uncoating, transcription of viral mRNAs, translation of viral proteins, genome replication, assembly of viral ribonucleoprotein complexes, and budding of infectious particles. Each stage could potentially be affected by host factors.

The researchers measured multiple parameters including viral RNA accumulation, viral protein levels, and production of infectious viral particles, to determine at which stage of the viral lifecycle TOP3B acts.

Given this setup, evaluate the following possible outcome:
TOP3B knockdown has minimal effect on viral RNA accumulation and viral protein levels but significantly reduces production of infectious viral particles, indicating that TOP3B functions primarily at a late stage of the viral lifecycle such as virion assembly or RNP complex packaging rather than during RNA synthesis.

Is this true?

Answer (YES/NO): YES